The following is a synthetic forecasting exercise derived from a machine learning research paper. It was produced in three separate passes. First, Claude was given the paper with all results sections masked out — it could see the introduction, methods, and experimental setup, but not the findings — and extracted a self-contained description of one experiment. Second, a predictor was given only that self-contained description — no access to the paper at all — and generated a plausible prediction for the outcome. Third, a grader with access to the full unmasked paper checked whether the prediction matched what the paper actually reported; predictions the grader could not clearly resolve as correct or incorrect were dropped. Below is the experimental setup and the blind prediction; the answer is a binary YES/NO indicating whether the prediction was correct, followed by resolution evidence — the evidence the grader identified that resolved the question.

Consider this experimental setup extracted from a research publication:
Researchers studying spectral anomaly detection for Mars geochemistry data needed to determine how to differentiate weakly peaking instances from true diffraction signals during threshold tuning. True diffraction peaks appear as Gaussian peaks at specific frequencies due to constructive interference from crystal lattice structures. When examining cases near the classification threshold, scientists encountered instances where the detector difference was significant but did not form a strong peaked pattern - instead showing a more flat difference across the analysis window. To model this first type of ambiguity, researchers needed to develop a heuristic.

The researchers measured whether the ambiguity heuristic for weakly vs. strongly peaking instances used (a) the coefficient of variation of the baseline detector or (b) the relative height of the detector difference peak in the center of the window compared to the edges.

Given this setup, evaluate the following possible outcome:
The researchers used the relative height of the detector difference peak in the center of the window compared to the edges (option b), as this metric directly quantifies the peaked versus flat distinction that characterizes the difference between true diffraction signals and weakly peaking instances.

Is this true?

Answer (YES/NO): YES